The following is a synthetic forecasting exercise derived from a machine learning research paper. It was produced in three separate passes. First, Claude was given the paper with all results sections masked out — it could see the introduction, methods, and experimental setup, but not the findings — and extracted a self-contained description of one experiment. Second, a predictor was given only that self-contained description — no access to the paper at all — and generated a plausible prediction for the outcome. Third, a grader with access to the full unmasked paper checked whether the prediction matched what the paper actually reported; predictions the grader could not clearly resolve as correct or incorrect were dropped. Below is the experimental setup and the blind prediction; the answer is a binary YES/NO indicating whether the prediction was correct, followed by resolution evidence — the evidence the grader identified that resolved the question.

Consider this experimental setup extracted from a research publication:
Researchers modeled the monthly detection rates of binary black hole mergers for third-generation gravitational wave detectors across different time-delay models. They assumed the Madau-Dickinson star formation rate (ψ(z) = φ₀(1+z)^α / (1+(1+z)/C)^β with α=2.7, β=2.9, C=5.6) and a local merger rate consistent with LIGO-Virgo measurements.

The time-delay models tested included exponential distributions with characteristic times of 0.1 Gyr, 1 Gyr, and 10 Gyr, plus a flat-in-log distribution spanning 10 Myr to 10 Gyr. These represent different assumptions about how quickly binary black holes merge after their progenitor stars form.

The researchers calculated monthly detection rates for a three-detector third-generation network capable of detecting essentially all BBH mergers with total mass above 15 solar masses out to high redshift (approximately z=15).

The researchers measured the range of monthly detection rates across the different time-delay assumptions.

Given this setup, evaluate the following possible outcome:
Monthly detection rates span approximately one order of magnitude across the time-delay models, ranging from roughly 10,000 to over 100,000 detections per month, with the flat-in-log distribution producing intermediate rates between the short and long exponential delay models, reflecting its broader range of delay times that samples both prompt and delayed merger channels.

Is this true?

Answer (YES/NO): NO